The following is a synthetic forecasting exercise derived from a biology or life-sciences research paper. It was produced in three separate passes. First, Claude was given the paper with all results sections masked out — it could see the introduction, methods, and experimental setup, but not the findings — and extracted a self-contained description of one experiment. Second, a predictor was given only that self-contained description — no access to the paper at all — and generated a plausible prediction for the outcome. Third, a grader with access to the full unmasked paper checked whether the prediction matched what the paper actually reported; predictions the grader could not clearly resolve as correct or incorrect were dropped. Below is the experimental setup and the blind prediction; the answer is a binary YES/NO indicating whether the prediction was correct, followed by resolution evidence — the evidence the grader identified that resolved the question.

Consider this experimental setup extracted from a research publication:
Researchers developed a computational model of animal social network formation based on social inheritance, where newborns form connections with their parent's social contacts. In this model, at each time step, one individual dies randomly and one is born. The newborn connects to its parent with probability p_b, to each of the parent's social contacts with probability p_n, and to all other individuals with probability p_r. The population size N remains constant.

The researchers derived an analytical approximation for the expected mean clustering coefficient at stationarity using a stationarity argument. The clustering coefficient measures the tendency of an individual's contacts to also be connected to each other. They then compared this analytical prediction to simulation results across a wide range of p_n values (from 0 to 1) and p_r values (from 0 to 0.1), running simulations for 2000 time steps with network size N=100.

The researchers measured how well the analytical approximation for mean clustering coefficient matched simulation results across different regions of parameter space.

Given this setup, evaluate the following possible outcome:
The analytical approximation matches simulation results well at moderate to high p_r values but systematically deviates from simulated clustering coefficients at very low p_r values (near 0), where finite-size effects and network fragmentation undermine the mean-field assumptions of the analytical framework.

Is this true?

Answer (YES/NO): NO